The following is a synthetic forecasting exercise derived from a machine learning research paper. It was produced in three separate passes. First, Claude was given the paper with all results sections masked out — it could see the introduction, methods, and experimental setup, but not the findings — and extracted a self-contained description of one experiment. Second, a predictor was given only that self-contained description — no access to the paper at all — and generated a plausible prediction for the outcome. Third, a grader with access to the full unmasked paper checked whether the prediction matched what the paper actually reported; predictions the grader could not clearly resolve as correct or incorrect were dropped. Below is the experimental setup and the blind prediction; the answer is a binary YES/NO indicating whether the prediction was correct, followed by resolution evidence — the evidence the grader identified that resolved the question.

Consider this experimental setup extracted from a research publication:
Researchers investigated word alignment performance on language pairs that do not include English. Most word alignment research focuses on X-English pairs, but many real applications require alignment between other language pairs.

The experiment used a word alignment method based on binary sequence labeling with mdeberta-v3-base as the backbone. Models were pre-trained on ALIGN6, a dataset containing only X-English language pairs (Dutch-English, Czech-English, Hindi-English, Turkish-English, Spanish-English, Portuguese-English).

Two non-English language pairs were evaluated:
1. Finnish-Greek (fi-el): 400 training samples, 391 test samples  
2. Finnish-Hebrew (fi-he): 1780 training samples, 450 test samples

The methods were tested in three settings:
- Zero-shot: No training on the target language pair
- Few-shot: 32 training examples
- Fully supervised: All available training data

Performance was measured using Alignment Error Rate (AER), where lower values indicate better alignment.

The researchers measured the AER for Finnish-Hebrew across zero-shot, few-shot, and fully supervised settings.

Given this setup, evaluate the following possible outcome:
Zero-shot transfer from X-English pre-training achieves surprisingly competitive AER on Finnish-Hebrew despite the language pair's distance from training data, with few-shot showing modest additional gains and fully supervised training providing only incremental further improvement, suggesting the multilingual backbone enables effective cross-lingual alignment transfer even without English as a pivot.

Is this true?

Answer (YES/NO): NO